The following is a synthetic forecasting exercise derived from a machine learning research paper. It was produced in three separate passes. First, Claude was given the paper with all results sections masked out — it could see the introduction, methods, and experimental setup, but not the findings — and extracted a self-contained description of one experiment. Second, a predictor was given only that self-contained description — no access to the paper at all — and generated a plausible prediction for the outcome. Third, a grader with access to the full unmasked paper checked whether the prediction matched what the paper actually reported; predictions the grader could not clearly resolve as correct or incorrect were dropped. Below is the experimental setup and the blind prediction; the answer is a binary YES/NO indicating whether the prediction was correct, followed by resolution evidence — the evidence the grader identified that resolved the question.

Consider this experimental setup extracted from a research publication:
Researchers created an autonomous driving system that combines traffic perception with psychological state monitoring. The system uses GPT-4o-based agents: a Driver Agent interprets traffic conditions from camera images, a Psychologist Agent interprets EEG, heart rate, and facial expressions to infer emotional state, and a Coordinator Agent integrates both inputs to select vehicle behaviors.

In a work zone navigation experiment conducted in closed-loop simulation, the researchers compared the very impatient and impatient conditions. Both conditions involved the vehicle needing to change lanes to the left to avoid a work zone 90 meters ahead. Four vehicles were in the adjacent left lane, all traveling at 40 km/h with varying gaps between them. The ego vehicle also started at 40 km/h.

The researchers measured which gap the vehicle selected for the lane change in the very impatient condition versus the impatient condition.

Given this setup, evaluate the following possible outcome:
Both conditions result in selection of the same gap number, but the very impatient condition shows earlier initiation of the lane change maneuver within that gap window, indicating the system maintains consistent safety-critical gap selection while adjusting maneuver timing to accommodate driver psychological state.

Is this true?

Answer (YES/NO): YES